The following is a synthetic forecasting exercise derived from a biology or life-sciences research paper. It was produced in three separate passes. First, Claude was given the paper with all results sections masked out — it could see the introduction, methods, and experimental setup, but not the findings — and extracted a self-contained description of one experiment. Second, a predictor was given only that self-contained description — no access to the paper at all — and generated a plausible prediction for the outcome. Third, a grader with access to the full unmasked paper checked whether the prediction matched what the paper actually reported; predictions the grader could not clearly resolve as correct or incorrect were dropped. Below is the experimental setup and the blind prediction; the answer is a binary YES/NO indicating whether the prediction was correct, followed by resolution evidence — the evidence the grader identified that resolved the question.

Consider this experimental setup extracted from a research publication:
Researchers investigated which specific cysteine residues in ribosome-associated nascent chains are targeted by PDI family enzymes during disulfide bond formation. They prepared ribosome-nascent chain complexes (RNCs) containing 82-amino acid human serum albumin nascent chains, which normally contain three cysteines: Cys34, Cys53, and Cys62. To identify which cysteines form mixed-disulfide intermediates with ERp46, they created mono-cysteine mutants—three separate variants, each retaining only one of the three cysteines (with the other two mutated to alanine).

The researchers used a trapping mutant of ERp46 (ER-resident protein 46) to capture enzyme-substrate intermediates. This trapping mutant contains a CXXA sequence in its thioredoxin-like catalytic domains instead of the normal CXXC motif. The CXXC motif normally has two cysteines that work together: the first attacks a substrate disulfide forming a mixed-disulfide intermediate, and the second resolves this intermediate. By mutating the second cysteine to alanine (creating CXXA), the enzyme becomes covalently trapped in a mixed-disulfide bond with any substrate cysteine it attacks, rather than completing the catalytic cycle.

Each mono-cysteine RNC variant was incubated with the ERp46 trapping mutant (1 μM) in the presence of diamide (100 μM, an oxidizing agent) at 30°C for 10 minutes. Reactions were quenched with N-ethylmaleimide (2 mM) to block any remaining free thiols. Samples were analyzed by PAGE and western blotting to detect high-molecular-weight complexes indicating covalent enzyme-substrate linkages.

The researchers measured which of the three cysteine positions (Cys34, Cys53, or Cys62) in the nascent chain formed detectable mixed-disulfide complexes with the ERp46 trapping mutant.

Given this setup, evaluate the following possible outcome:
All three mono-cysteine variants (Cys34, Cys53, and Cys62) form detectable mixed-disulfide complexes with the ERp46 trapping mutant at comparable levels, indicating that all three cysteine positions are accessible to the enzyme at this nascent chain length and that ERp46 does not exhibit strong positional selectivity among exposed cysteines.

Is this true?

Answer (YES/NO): NO